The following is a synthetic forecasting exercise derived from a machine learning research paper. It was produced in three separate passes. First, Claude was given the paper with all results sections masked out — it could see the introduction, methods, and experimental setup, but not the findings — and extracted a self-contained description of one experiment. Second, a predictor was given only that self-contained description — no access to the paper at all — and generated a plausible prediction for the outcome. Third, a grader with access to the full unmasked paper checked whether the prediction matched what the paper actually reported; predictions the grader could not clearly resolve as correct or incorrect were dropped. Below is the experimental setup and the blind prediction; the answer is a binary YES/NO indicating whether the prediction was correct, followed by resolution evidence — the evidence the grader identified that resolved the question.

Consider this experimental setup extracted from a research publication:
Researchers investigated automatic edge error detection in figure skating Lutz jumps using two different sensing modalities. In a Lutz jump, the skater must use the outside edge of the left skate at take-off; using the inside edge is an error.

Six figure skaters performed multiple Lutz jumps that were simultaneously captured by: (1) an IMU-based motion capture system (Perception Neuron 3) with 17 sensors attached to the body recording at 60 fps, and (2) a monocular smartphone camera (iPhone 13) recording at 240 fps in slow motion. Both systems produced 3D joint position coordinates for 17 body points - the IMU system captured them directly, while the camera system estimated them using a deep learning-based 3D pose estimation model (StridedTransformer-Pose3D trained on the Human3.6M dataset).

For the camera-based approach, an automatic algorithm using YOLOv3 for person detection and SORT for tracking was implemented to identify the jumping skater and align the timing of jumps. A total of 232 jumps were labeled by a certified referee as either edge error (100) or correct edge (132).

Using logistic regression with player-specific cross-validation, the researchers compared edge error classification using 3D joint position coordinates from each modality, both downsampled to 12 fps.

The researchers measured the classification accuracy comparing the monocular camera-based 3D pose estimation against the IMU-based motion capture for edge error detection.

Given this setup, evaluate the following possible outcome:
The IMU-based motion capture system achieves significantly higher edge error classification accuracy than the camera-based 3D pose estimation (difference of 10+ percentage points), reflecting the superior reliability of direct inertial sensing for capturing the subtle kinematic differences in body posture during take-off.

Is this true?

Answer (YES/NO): NO